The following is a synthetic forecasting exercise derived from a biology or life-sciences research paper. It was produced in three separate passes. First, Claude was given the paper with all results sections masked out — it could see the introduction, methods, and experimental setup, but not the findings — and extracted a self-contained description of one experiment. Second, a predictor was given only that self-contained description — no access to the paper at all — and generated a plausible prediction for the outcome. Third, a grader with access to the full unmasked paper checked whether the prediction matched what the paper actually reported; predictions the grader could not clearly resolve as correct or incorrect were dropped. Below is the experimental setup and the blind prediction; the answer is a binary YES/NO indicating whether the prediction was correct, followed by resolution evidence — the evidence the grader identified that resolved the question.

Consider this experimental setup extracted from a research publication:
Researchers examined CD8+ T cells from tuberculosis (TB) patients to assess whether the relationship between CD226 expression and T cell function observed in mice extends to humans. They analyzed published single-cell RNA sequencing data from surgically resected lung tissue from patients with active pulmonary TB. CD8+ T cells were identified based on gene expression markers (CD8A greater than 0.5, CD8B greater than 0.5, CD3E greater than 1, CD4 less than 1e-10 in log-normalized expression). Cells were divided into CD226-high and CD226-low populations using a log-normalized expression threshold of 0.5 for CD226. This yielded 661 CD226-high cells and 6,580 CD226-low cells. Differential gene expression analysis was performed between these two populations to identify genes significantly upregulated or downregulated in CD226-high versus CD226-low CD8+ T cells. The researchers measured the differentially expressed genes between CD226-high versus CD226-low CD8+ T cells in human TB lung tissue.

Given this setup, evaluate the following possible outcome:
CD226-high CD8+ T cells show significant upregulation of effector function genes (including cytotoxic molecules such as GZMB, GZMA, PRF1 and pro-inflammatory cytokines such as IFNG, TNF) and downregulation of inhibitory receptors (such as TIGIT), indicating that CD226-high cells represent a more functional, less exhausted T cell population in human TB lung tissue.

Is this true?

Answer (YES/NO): NO